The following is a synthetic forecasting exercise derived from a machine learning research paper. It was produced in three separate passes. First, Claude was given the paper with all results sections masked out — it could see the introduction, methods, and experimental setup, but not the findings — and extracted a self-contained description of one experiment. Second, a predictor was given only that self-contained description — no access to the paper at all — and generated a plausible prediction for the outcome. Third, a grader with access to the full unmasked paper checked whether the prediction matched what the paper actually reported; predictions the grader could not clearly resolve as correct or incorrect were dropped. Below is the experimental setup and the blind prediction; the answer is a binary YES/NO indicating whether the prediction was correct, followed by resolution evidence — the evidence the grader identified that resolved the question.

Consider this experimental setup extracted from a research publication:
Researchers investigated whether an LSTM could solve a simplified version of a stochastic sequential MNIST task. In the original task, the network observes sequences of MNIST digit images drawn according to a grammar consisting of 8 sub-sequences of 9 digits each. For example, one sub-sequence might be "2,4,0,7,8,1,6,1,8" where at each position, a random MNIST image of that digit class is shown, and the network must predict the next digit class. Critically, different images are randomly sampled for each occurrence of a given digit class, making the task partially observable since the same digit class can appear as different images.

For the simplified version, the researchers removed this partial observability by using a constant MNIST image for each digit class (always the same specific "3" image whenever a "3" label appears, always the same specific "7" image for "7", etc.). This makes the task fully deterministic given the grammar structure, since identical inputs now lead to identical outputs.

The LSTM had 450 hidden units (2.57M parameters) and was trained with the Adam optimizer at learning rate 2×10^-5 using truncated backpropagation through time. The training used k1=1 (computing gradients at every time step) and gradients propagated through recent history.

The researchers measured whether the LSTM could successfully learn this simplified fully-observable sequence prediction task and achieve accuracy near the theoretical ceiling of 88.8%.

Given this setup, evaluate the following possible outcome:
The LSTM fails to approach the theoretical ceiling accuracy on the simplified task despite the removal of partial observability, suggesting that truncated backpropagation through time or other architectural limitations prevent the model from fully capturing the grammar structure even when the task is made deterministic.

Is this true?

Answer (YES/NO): NO